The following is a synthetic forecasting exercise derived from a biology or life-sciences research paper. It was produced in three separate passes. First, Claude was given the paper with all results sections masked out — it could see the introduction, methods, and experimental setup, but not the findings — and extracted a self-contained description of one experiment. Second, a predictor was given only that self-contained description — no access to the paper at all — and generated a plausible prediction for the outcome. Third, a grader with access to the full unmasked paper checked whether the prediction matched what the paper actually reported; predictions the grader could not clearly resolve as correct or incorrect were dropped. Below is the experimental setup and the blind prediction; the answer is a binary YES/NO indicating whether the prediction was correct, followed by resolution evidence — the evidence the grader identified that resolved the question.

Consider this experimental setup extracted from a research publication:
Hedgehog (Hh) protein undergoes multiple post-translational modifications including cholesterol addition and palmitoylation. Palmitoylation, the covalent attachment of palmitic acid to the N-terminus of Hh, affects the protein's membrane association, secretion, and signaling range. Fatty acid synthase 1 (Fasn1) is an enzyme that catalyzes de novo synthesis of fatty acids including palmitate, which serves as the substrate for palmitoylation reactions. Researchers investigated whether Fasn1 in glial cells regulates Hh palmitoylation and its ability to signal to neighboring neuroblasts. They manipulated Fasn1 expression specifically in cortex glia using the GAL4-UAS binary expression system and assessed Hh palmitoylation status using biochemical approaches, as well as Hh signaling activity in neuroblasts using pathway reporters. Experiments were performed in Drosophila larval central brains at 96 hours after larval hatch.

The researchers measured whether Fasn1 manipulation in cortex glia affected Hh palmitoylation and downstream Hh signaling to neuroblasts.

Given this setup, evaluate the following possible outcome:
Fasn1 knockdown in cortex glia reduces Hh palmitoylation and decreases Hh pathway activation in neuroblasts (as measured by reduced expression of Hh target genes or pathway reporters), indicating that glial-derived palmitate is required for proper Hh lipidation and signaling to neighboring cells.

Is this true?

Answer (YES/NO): NO